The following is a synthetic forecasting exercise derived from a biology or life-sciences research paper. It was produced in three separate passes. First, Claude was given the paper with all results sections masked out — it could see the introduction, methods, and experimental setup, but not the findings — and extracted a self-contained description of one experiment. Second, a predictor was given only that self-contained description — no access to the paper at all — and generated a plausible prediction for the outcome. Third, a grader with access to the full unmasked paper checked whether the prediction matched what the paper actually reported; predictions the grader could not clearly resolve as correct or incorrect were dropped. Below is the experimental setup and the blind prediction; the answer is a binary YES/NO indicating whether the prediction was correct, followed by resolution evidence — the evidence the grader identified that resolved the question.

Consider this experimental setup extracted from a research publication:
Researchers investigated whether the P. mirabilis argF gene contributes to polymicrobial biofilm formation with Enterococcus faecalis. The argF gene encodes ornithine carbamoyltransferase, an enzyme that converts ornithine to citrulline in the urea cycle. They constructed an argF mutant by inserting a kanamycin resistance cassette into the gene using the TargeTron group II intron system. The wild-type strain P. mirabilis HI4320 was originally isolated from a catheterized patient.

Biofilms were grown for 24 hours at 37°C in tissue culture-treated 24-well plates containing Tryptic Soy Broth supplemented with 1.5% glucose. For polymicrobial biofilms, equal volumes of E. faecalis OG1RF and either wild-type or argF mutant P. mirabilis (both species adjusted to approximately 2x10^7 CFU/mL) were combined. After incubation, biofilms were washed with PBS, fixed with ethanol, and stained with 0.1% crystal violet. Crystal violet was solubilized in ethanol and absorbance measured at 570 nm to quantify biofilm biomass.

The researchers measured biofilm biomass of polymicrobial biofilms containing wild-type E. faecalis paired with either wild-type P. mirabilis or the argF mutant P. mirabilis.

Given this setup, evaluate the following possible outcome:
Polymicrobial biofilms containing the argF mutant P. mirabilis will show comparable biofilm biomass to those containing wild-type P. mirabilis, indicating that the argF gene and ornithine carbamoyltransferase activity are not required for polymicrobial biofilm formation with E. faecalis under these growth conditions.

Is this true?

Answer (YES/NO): NO